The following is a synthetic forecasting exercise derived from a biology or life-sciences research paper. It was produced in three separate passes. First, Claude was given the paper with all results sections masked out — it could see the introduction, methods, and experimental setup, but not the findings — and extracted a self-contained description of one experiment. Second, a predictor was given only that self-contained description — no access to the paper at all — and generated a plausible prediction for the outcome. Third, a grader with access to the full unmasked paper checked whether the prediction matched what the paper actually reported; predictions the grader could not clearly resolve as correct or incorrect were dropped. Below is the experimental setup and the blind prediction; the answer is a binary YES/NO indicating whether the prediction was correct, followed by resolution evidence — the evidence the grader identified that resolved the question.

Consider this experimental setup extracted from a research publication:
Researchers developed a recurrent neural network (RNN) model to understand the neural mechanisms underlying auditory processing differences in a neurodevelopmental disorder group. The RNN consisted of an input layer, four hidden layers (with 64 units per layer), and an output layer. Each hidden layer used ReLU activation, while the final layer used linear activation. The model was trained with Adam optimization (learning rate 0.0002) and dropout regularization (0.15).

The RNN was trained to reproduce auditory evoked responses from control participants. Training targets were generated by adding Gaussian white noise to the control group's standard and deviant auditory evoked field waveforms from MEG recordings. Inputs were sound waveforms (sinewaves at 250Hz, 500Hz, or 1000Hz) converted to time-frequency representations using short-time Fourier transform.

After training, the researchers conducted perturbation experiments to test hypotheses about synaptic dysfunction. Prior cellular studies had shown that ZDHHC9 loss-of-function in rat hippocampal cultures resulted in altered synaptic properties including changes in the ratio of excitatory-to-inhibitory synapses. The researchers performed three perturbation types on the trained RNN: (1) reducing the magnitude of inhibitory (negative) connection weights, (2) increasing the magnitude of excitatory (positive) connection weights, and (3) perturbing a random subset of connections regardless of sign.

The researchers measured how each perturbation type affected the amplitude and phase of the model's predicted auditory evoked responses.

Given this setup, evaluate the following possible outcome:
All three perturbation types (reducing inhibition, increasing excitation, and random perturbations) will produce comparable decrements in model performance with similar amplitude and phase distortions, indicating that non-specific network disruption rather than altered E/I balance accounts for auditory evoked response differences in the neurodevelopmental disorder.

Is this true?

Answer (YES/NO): NO